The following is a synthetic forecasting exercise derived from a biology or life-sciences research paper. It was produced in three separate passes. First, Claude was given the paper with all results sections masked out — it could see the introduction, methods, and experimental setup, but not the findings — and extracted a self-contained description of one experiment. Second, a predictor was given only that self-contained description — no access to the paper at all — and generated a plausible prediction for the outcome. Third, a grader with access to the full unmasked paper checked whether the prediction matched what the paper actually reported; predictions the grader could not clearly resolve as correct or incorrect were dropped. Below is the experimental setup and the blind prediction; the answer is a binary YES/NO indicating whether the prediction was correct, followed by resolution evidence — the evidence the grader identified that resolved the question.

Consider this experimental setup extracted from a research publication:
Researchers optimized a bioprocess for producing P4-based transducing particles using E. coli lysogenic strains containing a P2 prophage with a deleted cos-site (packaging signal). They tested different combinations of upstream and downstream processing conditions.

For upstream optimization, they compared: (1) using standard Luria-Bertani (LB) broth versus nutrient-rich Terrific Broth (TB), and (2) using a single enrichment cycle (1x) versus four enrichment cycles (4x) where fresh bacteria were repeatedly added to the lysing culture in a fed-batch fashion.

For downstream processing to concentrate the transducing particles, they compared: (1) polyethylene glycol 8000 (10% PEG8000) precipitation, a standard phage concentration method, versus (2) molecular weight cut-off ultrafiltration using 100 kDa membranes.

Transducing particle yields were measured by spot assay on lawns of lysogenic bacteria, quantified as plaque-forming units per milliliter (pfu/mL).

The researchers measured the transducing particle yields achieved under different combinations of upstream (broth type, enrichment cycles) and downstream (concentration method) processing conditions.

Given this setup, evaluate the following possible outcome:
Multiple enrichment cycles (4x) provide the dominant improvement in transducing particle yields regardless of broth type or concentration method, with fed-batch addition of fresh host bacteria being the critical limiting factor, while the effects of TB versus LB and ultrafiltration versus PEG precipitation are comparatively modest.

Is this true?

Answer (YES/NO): NO